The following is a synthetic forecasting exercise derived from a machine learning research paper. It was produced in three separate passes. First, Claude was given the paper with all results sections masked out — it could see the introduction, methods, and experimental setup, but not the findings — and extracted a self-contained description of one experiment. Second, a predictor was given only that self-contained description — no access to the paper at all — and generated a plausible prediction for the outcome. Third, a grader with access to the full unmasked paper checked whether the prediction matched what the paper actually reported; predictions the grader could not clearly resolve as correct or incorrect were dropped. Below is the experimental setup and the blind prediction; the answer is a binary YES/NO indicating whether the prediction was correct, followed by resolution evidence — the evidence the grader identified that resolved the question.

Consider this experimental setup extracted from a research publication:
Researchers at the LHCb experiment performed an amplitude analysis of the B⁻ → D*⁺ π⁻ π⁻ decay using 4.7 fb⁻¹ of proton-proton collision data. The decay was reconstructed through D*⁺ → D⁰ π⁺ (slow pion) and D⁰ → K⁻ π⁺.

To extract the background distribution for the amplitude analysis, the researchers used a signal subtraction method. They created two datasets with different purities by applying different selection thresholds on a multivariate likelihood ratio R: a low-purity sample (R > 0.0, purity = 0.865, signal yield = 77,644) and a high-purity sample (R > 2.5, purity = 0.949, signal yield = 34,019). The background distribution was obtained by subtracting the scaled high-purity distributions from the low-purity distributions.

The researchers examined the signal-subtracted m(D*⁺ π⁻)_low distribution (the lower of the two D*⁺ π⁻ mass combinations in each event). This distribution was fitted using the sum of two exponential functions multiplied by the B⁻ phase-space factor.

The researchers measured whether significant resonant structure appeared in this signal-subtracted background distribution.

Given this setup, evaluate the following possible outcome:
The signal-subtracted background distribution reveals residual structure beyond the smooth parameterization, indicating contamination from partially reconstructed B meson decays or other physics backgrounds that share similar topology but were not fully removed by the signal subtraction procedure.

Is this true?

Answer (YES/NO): NO